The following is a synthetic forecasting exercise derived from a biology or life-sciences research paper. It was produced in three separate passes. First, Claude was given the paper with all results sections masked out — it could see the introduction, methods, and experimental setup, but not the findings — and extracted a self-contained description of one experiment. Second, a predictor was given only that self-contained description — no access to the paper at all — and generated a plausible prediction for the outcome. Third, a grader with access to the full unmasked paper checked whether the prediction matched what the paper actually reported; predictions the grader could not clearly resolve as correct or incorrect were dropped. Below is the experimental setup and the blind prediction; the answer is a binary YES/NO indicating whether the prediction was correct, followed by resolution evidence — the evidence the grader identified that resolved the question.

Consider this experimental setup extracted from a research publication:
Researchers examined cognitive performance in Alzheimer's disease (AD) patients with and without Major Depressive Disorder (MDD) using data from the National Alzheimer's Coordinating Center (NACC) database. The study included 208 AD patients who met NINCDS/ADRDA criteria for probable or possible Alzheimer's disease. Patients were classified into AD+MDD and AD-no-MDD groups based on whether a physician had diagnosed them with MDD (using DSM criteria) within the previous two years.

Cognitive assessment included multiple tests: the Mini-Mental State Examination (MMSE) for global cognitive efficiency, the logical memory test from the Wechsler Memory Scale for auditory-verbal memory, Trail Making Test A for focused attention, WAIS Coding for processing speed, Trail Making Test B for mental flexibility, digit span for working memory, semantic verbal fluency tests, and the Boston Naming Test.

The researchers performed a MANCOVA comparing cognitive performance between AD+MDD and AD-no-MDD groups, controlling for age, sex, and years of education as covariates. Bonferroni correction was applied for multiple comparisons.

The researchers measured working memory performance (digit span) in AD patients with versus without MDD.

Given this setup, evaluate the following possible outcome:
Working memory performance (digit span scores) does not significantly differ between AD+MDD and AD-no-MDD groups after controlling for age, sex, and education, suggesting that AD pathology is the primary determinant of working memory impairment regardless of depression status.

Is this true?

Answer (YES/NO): NO